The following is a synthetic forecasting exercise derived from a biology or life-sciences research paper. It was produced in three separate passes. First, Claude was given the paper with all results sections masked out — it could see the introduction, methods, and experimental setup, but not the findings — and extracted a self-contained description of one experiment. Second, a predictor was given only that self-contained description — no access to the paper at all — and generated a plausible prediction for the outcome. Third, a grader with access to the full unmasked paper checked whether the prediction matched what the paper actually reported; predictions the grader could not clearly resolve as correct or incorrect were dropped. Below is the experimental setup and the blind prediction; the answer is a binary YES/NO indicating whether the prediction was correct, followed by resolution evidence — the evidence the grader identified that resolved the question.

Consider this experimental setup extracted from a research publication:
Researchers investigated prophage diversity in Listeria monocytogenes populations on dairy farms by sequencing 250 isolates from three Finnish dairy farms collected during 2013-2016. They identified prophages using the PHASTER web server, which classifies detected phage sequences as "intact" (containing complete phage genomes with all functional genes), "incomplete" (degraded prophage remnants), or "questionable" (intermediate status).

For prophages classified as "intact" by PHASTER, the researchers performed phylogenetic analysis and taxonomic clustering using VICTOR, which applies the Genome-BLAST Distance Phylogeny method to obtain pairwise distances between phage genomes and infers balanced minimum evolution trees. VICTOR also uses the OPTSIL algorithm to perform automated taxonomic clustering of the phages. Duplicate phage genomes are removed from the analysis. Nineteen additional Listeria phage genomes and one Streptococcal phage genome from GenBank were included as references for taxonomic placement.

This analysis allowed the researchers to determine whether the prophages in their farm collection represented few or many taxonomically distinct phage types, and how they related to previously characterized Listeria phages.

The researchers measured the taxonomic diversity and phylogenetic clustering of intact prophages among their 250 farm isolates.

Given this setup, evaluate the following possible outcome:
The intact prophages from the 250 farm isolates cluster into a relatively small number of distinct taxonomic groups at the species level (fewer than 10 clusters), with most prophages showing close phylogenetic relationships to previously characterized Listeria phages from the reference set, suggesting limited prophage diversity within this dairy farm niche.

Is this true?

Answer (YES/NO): NO